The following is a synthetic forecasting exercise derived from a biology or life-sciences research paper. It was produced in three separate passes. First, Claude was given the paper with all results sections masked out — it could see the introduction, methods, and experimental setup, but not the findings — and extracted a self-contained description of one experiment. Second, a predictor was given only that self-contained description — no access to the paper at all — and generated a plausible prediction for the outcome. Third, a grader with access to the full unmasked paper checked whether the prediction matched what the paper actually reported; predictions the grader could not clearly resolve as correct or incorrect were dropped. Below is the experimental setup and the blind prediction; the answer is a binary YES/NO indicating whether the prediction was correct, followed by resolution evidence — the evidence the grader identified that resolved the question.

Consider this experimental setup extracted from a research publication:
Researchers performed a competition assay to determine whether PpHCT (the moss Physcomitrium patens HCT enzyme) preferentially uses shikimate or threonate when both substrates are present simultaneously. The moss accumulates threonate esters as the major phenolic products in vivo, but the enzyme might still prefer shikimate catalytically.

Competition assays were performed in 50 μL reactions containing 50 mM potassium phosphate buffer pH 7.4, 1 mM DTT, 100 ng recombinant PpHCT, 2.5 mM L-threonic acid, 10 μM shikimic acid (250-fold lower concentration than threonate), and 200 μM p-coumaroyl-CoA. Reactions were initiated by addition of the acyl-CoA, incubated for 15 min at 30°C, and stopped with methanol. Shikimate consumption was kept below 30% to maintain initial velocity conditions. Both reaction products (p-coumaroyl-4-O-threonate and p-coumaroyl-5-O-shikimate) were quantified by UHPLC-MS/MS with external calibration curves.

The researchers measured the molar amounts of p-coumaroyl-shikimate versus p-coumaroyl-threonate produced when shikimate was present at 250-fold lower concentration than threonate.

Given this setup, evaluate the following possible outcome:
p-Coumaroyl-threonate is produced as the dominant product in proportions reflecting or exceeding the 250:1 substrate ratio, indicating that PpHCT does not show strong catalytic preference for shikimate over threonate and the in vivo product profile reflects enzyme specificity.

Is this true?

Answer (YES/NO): NO